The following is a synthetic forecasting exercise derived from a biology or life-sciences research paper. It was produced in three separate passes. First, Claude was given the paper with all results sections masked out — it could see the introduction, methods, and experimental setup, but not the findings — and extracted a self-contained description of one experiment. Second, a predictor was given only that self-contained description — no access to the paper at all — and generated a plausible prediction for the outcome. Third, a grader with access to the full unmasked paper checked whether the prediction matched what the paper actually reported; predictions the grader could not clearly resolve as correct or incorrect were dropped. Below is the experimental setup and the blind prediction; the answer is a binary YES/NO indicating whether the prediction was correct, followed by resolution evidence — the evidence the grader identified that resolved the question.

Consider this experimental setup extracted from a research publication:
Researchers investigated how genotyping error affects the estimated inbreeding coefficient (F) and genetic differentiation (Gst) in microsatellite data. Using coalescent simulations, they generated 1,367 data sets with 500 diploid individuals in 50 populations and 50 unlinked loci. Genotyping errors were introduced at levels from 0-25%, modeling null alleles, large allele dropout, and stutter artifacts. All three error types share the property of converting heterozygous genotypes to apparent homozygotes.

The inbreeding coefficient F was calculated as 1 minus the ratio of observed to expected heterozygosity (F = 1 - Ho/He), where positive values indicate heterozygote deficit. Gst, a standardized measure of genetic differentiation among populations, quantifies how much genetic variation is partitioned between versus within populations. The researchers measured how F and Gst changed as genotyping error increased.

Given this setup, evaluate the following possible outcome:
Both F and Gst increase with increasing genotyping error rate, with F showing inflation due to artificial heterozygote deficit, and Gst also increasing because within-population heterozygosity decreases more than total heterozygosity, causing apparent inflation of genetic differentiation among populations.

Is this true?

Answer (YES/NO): YES